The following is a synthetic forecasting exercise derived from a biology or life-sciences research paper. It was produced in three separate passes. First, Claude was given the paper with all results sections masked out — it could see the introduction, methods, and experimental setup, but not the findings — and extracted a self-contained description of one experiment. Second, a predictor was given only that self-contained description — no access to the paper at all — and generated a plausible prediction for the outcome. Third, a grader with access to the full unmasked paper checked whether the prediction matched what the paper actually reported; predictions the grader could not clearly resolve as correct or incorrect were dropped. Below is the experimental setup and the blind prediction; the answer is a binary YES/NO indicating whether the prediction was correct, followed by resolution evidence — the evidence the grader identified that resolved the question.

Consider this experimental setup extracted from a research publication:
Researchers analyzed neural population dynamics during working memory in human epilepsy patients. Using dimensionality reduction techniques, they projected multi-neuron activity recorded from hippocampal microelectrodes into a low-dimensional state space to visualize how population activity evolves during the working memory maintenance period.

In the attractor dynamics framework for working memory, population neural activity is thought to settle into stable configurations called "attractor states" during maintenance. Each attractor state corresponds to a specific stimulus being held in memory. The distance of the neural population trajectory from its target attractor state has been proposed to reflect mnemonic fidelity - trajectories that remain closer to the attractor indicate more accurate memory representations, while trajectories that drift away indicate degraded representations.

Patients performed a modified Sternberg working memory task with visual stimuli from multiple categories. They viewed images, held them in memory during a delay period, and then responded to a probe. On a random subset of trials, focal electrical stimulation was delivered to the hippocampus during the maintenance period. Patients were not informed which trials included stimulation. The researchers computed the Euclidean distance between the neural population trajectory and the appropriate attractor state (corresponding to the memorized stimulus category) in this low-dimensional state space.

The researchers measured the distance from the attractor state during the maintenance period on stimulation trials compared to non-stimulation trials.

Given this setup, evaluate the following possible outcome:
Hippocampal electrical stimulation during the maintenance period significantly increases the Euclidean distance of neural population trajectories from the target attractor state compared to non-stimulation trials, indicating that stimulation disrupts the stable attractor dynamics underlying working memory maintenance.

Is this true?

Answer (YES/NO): YES